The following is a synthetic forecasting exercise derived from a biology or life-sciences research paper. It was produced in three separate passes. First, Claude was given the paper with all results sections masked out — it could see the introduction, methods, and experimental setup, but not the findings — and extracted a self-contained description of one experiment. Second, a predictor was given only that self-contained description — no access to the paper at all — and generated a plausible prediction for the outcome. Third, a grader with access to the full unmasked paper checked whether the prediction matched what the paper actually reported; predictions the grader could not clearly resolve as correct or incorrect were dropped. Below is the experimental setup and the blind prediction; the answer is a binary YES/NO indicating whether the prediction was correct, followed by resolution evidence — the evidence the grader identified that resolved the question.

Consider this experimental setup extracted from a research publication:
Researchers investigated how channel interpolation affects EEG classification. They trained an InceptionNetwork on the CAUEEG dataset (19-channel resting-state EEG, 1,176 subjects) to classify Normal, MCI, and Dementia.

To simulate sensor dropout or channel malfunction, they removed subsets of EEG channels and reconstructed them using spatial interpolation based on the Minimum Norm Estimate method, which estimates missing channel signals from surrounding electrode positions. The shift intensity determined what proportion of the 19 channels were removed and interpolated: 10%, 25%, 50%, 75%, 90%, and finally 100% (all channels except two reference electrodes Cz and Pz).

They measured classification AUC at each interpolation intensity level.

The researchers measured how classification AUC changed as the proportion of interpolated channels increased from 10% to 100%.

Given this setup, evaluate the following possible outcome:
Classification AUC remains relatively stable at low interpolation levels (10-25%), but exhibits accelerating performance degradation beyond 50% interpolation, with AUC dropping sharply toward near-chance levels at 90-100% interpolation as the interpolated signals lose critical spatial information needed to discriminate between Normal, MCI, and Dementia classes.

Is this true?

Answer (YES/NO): NO